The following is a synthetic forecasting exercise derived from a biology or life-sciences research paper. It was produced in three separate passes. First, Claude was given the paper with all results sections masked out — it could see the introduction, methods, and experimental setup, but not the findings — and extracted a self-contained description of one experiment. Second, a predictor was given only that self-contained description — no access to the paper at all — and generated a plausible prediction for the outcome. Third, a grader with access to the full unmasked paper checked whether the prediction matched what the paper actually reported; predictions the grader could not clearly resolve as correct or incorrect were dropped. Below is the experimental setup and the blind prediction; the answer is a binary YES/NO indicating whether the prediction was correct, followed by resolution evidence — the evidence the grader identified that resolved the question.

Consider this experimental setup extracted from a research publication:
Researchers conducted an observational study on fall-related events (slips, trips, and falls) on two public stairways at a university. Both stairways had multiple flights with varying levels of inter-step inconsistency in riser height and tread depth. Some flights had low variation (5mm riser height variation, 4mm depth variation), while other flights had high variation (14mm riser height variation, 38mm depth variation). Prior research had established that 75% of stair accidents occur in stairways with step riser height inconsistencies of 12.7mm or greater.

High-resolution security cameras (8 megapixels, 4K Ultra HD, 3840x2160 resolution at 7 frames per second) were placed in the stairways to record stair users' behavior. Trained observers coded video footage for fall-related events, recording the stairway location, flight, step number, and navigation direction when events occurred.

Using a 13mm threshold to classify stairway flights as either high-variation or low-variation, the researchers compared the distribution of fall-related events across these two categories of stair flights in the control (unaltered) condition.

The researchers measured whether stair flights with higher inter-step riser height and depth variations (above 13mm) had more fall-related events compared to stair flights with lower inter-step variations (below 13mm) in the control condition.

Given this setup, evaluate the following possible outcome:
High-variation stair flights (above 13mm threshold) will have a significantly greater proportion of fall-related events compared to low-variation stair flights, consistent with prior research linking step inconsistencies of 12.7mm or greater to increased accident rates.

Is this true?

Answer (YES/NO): YES